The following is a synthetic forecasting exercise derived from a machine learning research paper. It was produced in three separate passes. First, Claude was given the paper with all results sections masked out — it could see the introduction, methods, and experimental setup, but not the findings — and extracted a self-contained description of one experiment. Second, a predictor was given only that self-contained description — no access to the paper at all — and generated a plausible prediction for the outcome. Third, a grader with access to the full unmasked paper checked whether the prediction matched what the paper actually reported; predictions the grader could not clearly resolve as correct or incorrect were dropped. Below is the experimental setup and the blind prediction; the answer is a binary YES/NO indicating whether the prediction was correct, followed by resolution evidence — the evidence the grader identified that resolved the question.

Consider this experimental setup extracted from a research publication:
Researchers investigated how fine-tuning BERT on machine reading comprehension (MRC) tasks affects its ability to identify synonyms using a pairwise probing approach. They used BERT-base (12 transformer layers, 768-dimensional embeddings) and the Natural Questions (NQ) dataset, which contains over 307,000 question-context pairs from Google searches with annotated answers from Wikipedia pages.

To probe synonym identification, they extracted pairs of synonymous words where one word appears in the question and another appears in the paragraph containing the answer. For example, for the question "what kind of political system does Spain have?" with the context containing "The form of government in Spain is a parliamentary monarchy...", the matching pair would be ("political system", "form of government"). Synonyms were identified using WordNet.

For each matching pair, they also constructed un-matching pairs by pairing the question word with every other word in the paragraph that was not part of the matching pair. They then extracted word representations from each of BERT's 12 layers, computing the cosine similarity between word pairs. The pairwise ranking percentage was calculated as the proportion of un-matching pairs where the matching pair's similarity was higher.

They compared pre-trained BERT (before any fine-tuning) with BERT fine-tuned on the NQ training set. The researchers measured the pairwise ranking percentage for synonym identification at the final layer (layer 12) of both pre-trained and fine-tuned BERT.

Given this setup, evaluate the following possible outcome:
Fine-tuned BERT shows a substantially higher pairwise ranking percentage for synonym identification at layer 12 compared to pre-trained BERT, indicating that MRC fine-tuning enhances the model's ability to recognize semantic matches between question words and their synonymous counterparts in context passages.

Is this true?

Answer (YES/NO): NO